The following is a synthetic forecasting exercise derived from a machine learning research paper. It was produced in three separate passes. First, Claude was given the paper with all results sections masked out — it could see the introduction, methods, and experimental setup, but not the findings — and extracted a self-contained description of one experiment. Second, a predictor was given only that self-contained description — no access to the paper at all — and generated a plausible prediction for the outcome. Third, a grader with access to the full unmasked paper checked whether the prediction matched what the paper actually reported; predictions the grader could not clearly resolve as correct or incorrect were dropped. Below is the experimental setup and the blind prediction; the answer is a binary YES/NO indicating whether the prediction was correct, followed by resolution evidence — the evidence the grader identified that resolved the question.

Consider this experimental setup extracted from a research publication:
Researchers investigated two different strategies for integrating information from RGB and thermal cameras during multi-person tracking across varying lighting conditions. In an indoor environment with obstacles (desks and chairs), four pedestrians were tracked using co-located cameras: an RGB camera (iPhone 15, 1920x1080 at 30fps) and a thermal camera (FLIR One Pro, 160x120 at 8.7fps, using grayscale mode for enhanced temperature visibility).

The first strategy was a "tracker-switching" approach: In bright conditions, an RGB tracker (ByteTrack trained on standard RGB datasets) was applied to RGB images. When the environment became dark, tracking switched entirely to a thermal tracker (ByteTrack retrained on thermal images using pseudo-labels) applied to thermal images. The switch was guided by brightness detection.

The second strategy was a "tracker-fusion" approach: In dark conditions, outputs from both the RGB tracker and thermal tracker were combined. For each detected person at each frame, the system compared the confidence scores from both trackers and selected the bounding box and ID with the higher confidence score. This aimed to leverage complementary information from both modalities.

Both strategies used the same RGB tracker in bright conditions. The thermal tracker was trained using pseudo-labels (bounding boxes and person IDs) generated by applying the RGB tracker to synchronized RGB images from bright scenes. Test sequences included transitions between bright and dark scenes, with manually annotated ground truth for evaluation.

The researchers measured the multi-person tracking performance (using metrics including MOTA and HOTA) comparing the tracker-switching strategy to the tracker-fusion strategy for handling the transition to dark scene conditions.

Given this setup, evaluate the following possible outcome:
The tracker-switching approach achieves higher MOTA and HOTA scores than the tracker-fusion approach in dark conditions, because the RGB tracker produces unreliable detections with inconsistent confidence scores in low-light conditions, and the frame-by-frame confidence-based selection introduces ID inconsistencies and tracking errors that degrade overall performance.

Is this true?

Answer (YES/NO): YES